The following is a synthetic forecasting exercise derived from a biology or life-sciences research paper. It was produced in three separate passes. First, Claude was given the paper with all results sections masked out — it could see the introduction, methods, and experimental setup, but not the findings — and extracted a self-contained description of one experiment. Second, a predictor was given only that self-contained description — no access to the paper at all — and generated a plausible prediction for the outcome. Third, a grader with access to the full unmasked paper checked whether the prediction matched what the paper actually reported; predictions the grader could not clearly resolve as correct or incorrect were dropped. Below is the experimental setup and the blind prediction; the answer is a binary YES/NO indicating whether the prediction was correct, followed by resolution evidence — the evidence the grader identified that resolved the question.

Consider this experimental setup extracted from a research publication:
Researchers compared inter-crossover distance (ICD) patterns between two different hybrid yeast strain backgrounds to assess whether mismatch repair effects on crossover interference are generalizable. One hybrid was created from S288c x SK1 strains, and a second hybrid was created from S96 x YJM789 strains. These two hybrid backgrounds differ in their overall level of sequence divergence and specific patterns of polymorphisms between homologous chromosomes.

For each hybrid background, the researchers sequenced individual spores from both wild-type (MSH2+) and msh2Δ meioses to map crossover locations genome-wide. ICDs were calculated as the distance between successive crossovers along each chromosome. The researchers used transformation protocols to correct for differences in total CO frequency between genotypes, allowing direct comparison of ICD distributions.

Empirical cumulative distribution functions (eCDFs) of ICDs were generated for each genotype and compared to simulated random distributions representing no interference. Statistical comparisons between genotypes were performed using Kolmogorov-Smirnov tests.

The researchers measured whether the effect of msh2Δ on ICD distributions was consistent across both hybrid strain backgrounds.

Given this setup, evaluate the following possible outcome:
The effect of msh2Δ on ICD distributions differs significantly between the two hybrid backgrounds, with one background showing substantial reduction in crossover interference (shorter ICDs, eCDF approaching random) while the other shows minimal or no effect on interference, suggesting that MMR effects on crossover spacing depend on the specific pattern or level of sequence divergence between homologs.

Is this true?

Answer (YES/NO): NO